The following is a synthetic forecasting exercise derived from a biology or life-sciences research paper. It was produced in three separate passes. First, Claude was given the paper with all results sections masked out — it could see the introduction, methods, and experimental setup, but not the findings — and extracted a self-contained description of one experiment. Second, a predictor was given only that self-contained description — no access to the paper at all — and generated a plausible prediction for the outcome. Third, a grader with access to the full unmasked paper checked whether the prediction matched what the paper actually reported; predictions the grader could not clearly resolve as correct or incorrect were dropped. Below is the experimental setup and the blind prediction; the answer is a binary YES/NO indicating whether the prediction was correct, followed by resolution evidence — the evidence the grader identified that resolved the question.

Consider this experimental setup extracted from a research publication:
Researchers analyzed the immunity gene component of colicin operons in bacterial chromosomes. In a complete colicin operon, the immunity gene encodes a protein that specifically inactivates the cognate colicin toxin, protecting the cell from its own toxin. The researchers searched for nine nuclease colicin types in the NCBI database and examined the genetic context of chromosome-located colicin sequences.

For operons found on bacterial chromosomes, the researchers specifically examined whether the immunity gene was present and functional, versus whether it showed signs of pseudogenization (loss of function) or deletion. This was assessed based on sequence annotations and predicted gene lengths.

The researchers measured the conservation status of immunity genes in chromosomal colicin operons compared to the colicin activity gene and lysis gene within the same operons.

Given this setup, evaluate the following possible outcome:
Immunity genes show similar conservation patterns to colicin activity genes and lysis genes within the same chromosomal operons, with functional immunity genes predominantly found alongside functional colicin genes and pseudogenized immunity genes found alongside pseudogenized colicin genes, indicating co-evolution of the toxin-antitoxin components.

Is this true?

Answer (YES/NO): NO